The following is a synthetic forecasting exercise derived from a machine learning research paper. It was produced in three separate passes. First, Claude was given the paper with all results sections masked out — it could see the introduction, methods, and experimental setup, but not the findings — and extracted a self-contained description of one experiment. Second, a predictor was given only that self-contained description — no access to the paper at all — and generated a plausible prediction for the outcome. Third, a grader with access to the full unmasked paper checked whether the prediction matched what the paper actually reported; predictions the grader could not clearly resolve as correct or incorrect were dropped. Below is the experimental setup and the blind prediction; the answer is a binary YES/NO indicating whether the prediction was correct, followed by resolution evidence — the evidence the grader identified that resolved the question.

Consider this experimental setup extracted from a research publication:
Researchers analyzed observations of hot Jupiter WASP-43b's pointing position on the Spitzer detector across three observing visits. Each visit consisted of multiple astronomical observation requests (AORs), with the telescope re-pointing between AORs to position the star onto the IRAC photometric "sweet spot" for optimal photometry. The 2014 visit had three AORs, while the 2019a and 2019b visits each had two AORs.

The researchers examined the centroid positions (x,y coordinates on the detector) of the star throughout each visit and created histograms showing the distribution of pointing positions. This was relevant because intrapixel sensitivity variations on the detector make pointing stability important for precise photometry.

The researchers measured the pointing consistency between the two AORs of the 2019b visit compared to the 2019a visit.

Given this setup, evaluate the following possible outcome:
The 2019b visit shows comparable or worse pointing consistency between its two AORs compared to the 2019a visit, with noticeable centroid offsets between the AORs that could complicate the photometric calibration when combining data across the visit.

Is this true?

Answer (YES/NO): YES